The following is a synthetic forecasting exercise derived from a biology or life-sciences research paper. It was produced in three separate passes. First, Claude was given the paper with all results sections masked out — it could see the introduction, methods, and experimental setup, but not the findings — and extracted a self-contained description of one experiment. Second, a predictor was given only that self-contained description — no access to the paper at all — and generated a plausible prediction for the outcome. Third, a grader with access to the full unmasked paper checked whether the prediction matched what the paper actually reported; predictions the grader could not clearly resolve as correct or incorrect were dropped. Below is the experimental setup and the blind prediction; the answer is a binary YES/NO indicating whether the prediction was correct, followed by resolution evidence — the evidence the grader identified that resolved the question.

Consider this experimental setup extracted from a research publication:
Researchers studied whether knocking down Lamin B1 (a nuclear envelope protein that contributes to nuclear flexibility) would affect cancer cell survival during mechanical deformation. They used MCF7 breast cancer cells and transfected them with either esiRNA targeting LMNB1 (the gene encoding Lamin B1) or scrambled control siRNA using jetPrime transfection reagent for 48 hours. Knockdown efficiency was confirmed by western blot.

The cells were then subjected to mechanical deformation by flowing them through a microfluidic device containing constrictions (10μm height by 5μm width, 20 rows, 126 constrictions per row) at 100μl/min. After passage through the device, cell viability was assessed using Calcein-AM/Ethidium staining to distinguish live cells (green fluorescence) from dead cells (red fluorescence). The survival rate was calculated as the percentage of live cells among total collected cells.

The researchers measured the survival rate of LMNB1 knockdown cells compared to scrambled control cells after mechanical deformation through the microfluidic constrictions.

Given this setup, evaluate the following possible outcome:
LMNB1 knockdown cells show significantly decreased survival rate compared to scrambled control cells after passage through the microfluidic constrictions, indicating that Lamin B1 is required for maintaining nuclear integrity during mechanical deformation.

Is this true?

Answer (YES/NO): YES